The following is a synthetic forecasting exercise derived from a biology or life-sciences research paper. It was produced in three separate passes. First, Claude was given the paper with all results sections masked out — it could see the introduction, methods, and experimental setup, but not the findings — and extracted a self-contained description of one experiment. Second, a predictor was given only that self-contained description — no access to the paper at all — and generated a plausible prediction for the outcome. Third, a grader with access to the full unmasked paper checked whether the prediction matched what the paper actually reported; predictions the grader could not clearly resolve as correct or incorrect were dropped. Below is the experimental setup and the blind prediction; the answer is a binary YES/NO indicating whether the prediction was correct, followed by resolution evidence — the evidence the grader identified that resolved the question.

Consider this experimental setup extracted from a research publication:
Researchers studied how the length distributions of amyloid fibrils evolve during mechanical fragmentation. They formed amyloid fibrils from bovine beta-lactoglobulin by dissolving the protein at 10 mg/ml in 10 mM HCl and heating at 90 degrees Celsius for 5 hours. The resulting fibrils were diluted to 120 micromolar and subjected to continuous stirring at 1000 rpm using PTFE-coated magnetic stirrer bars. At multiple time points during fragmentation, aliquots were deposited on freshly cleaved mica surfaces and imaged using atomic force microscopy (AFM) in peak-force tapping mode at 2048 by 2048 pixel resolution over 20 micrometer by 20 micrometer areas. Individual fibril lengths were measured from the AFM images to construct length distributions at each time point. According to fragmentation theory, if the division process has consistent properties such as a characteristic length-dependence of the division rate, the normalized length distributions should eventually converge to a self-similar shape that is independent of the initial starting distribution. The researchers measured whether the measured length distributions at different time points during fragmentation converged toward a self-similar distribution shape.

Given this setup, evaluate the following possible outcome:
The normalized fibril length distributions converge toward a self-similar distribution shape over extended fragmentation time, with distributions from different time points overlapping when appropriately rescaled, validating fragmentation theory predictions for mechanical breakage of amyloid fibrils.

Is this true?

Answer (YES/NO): YES